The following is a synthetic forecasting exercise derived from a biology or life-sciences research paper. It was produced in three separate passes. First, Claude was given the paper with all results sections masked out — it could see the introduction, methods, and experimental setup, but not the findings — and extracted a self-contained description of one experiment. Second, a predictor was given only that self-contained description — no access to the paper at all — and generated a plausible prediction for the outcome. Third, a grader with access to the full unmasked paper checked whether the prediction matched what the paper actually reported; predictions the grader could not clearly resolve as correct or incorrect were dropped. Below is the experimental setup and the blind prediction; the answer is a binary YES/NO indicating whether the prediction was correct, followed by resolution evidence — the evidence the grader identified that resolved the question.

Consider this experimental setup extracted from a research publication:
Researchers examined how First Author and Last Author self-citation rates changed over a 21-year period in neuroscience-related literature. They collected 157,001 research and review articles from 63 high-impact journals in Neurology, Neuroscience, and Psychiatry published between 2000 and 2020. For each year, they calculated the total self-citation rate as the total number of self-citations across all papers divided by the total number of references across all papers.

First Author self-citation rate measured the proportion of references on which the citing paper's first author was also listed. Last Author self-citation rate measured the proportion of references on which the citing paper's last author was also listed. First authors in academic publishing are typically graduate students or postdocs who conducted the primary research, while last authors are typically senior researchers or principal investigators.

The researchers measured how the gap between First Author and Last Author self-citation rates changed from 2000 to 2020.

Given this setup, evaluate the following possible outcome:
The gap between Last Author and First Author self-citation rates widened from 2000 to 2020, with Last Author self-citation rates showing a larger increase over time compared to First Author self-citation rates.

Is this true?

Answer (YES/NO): NO